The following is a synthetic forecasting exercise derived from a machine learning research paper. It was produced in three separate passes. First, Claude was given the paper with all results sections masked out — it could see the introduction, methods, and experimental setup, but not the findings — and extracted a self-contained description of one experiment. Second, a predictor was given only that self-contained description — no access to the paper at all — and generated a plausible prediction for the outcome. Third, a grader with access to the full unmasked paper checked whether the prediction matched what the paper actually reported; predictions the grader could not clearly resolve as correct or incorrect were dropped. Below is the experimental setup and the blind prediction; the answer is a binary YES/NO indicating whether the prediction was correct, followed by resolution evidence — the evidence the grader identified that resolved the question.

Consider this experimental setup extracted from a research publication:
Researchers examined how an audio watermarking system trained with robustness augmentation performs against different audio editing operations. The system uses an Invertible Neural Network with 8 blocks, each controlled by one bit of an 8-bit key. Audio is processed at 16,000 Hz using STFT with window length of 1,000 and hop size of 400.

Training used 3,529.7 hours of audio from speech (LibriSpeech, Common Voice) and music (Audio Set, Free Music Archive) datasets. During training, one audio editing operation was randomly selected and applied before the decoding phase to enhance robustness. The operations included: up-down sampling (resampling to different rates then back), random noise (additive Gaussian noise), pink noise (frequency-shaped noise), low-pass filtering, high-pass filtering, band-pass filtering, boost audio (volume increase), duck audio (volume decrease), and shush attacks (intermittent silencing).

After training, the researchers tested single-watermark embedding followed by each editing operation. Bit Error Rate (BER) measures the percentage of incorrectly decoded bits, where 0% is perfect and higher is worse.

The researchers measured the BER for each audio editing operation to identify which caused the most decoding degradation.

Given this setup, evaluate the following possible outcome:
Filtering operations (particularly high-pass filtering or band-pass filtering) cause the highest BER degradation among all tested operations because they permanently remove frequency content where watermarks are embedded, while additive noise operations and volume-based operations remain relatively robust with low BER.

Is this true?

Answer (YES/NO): NO